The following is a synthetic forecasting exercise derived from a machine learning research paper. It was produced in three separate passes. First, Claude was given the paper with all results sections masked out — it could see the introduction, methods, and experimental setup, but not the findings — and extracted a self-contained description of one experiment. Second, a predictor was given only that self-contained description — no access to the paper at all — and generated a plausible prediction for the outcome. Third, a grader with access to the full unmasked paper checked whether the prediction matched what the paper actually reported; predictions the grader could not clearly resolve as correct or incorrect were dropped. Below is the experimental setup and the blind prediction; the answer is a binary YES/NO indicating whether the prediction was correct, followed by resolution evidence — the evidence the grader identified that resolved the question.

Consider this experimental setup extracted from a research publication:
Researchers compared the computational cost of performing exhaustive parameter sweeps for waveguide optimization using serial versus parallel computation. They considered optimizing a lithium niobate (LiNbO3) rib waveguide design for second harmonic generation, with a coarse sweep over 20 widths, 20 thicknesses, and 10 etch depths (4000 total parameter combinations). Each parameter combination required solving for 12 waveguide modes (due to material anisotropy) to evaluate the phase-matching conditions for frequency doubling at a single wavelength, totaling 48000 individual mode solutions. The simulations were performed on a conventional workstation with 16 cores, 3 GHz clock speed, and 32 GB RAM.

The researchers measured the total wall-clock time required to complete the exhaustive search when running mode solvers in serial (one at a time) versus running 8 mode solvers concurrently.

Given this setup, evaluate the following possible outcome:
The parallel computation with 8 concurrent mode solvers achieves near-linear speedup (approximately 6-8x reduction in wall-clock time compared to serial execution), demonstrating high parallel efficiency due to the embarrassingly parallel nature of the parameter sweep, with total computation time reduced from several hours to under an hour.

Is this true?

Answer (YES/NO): NO